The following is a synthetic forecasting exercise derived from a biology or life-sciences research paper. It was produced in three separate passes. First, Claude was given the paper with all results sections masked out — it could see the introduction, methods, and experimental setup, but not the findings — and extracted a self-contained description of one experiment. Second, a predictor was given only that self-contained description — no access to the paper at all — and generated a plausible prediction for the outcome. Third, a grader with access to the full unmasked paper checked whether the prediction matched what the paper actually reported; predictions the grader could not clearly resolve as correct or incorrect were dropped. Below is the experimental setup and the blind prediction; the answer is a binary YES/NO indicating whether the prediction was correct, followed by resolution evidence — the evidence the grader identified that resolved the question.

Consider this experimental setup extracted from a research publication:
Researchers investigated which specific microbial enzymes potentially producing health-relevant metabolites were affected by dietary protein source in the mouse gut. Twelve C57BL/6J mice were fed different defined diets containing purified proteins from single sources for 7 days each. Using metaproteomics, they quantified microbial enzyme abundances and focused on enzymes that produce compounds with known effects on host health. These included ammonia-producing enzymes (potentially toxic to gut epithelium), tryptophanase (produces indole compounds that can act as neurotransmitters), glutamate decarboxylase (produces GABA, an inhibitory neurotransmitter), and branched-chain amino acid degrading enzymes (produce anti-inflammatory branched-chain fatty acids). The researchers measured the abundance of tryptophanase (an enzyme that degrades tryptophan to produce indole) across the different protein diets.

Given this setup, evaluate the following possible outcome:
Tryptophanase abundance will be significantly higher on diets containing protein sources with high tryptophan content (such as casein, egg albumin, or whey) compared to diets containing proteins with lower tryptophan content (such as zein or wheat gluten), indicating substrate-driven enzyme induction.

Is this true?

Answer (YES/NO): NO